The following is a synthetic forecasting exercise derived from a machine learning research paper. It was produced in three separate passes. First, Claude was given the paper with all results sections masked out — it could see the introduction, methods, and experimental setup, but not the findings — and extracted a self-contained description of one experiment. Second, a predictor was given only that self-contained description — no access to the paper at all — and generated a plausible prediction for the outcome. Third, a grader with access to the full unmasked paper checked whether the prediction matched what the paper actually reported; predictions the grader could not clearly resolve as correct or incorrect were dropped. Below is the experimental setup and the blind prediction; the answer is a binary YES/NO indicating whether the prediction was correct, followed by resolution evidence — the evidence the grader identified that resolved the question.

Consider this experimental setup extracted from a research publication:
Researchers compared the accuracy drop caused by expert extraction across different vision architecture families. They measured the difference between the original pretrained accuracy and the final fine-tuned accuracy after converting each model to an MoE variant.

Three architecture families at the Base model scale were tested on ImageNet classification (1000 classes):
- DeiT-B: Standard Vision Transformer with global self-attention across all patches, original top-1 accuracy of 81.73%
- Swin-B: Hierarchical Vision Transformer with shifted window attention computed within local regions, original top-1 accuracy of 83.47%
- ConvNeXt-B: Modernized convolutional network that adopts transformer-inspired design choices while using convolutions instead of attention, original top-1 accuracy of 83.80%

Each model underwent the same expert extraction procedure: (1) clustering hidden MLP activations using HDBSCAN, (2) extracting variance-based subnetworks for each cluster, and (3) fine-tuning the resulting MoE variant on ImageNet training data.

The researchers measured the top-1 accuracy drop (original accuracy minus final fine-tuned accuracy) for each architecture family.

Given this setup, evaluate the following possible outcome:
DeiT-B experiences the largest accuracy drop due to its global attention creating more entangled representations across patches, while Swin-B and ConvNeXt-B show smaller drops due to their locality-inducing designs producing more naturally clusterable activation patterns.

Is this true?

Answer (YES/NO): YES